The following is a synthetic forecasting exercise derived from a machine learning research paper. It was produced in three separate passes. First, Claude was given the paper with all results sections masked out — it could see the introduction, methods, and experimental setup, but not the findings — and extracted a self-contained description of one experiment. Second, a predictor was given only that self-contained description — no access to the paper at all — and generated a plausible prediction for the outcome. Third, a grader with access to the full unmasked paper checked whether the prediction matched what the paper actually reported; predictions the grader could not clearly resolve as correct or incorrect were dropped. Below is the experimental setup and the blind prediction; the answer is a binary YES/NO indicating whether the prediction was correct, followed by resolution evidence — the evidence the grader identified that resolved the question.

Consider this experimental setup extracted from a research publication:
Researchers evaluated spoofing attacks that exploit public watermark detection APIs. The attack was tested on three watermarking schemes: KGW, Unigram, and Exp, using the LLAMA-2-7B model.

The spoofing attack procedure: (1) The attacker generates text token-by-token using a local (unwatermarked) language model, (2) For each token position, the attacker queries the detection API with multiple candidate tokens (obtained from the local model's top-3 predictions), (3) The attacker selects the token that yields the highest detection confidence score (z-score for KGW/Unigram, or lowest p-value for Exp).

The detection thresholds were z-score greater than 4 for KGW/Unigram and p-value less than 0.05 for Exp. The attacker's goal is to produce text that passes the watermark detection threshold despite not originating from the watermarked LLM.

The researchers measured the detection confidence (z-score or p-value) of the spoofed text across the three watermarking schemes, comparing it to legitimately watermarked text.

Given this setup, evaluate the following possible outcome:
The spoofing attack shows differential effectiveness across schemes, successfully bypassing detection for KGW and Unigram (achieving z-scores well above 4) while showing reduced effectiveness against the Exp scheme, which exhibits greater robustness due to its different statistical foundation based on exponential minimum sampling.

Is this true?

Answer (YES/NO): NO